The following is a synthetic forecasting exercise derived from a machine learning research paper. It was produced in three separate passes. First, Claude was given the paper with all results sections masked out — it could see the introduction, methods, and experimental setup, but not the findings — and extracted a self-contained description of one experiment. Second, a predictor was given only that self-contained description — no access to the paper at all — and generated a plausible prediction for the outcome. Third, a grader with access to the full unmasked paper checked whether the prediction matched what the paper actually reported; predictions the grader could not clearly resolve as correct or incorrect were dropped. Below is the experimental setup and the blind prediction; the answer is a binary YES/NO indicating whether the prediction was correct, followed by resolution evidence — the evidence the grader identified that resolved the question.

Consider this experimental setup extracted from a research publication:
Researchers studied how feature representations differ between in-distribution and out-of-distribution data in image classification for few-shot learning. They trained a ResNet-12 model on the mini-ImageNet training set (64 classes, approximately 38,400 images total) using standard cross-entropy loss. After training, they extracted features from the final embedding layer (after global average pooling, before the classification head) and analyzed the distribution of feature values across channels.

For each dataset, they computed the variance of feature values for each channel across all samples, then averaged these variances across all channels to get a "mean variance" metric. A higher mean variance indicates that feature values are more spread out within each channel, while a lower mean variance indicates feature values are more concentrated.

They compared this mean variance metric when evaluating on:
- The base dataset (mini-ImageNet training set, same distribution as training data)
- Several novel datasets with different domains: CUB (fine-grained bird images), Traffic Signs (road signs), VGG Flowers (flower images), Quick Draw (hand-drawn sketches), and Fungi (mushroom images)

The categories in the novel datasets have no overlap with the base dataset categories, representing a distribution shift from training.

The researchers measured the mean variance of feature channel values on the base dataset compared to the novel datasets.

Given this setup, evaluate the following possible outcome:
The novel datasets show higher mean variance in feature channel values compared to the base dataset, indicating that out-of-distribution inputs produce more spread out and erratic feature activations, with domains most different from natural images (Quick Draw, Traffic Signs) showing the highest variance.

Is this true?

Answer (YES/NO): NO